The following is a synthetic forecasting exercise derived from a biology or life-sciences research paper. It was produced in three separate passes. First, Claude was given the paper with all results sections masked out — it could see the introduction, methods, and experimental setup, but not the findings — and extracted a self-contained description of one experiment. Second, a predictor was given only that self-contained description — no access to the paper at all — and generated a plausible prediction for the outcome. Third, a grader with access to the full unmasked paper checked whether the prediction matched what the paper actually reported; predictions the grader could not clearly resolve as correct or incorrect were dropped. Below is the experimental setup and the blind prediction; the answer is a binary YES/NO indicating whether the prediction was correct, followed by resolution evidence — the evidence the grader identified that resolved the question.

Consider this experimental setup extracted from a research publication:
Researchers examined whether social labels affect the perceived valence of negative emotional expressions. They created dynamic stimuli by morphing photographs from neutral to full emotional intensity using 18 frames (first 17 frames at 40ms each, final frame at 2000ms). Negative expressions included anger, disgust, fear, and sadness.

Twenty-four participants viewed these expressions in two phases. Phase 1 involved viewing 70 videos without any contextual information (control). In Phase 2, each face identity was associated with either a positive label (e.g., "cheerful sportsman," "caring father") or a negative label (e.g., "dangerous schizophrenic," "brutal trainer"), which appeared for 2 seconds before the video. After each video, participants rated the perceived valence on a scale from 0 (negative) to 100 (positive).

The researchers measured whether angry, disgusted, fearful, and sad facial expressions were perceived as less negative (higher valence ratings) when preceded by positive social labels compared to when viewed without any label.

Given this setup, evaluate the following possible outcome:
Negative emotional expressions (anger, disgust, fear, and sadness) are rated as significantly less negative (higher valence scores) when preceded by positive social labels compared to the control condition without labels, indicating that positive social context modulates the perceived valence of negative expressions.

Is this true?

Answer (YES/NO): YES